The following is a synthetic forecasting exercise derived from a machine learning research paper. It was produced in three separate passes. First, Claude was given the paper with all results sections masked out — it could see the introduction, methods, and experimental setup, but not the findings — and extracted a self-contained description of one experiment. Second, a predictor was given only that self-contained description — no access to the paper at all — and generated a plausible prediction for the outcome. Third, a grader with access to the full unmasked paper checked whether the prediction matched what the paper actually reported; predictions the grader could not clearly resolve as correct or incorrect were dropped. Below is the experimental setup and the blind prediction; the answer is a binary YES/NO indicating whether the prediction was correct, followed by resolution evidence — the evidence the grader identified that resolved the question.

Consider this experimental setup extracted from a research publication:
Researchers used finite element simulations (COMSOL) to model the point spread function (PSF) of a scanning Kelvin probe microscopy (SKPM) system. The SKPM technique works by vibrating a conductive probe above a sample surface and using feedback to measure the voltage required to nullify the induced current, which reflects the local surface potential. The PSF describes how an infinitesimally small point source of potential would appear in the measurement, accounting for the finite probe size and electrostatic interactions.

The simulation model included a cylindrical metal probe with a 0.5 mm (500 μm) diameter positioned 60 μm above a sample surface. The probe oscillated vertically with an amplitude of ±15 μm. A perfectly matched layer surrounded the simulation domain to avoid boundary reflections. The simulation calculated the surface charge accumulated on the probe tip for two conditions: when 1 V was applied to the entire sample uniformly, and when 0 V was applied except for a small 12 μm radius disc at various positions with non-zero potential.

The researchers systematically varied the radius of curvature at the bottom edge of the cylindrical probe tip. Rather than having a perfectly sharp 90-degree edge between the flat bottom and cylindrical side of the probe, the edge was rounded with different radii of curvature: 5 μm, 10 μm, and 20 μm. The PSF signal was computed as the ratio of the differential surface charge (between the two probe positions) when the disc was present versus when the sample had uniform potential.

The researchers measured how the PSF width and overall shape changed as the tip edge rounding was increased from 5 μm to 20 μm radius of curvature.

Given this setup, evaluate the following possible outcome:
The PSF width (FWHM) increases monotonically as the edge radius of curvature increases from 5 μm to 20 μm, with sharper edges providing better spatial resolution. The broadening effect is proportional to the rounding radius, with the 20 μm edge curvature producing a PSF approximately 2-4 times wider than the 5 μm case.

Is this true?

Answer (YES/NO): NO